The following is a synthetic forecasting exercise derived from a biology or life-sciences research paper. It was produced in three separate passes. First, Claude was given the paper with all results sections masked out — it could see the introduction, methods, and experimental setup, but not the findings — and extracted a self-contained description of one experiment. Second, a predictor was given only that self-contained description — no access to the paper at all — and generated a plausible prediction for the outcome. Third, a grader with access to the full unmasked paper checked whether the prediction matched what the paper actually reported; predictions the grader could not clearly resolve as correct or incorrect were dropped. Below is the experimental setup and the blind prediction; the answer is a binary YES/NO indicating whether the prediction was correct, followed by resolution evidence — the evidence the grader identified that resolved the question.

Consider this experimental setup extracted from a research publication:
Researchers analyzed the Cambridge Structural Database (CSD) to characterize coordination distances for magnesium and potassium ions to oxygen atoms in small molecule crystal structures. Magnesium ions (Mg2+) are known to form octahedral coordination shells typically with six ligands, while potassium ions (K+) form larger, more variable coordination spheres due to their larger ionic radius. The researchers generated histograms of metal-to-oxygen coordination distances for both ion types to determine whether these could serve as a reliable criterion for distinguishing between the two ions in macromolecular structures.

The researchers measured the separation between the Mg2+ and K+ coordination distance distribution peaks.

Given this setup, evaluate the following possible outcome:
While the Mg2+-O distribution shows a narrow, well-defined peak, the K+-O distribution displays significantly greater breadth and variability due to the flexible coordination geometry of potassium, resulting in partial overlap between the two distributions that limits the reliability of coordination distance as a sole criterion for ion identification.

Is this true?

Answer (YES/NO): NO